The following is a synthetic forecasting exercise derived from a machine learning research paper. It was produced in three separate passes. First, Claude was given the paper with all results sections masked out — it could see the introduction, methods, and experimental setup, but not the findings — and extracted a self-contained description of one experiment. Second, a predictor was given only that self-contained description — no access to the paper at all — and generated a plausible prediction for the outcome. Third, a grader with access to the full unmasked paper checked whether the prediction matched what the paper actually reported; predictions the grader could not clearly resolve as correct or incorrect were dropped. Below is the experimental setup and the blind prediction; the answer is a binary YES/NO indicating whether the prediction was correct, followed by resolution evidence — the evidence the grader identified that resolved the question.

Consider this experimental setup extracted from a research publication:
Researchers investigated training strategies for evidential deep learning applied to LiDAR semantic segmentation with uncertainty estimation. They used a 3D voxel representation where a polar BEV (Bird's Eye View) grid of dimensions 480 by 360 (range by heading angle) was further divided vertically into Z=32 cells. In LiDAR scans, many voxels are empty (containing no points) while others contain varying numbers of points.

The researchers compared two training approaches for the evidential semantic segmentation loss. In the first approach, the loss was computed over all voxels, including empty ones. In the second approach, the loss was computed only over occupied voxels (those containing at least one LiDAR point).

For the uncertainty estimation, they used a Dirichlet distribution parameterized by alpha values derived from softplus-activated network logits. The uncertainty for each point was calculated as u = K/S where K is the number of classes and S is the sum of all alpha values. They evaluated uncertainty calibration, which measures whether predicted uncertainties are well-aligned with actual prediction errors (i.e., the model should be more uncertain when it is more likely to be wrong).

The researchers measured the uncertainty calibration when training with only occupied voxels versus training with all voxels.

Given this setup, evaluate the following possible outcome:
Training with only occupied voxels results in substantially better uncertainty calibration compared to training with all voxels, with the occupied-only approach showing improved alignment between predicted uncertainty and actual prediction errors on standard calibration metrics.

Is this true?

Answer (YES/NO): NO